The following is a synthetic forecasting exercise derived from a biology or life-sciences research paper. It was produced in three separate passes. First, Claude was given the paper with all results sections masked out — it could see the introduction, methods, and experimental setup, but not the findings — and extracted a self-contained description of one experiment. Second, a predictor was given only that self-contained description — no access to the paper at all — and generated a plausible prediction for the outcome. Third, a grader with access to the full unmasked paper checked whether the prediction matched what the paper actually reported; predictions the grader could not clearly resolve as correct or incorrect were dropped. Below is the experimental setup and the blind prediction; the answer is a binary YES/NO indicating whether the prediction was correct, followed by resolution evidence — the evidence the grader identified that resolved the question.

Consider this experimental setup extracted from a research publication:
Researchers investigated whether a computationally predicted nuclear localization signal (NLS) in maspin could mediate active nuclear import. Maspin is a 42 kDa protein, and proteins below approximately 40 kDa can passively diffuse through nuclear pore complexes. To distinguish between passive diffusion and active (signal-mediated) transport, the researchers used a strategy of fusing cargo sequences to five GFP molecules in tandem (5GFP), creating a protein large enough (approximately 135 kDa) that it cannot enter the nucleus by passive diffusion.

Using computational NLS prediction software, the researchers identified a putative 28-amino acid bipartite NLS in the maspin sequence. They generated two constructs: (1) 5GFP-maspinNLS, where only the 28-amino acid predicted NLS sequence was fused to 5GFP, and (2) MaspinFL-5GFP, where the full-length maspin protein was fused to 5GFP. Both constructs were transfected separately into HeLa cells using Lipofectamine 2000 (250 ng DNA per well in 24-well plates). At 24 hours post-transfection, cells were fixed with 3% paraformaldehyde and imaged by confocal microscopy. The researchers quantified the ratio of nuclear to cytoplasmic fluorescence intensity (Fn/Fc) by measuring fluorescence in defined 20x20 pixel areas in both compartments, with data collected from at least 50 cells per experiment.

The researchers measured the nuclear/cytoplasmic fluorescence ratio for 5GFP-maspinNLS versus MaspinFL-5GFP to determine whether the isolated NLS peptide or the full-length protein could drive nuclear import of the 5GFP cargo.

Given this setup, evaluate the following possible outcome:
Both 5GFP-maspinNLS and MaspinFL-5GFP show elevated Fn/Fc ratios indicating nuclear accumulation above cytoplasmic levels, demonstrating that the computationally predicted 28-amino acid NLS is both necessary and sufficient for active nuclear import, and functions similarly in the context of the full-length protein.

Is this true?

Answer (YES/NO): NO